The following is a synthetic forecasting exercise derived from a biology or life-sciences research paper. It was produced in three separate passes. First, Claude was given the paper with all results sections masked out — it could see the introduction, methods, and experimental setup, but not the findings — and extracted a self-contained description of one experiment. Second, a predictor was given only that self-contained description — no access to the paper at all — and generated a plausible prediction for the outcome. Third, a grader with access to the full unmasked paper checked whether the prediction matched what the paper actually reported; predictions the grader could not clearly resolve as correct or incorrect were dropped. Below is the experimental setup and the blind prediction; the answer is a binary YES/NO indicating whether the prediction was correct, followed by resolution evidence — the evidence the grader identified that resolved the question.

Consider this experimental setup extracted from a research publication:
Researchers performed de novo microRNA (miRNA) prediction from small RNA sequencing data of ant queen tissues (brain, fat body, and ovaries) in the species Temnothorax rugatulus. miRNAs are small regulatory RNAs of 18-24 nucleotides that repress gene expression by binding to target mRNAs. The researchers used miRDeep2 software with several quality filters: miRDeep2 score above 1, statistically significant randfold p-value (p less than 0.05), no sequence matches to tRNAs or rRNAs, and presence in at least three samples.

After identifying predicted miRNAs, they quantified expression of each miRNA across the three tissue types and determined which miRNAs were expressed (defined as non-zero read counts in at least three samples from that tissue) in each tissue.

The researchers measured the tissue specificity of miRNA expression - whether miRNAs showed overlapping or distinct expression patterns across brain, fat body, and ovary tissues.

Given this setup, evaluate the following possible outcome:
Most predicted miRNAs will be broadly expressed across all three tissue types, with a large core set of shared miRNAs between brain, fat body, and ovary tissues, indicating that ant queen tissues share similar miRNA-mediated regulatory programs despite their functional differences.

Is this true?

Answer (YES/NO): NO